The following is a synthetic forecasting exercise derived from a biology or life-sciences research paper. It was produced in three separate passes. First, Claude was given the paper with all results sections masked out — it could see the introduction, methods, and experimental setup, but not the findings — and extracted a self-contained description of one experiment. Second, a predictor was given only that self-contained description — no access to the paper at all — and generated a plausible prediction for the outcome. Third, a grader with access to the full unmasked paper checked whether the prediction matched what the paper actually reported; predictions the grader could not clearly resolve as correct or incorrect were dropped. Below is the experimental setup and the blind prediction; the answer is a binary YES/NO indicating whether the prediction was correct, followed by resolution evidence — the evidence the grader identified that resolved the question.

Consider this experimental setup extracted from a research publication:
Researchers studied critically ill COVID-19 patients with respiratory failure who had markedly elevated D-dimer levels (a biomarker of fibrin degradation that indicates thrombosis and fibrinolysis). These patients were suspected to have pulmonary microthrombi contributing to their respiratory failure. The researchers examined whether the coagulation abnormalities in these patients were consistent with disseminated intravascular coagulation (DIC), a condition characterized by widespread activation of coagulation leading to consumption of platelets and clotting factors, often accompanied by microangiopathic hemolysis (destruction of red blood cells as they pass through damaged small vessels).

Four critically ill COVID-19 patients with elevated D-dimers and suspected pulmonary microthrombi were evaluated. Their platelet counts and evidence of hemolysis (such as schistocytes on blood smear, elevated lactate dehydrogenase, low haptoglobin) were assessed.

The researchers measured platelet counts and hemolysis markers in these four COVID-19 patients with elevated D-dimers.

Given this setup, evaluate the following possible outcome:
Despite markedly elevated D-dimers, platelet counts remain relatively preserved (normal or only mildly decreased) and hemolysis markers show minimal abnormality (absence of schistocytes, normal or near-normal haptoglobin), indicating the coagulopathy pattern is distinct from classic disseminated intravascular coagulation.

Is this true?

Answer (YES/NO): YES